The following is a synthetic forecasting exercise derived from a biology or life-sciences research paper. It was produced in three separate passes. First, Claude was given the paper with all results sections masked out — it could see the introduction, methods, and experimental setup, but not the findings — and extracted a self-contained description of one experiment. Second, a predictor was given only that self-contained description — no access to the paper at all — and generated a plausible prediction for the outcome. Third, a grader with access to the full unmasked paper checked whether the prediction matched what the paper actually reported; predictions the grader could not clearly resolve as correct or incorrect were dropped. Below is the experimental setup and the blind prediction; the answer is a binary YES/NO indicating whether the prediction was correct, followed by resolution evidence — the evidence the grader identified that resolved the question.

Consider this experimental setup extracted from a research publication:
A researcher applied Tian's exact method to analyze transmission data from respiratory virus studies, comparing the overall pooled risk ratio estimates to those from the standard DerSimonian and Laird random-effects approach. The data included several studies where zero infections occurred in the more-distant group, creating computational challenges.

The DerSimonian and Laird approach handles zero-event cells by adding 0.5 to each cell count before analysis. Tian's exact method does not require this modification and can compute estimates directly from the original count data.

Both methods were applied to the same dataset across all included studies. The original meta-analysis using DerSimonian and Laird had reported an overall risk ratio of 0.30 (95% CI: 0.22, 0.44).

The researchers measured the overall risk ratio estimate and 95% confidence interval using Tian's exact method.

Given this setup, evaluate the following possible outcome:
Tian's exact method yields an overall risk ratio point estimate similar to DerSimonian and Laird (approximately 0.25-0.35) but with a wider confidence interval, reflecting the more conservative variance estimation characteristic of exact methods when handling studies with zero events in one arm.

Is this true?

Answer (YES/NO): YES